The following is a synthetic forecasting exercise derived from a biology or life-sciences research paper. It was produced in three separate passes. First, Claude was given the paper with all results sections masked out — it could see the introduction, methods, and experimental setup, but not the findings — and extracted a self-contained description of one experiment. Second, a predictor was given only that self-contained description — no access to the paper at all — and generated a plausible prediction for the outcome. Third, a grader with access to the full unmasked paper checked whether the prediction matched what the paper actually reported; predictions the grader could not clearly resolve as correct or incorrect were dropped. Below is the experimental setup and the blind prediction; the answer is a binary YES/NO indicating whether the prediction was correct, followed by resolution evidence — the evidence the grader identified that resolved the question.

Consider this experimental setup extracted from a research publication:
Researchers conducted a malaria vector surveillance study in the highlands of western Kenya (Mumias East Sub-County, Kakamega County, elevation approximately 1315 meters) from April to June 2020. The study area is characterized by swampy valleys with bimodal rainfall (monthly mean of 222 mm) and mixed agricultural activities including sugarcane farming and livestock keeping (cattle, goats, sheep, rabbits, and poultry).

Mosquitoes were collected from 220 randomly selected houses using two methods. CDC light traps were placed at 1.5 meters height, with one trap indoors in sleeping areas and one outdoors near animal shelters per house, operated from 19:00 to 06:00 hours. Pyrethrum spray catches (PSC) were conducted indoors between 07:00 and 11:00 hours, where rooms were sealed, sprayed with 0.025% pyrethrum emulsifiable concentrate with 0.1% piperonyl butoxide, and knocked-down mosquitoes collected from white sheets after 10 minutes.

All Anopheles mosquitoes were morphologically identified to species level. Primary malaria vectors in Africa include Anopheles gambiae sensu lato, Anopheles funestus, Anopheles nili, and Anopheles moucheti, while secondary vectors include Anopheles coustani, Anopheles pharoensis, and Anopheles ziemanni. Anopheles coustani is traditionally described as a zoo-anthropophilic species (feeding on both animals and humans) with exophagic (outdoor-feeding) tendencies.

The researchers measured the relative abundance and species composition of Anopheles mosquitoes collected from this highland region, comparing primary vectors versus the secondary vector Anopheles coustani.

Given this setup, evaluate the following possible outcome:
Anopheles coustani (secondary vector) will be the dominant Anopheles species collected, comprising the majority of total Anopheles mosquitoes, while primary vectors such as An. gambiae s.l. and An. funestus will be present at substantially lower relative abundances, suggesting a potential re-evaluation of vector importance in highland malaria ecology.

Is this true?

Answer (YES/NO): NO